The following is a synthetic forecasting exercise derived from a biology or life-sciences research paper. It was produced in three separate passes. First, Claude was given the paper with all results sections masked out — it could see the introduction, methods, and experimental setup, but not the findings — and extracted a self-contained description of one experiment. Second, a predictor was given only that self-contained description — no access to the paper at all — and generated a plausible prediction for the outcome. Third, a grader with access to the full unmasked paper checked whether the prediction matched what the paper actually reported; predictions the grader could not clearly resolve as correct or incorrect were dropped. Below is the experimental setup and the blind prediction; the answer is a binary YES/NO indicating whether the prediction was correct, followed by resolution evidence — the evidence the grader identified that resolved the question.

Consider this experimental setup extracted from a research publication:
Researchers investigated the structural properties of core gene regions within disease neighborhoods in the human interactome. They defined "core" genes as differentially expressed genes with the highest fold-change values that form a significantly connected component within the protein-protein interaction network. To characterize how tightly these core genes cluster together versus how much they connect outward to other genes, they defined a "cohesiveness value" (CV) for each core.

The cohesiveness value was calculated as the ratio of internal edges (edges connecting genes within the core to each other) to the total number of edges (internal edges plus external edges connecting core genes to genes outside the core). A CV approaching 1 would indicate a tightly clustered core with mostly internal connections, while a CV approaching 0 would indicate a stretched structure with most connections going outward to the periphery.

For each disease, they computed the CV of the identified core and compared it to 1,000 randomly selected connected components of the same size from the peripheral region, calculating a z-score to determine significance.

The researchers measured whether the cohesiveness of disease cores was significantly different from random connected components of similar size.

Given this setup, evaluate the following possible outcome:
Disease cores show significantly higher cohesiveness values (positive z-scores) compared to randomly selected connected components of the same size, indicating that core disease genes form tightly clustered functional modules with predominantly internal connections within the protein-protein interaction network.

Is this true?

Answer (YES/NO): NO